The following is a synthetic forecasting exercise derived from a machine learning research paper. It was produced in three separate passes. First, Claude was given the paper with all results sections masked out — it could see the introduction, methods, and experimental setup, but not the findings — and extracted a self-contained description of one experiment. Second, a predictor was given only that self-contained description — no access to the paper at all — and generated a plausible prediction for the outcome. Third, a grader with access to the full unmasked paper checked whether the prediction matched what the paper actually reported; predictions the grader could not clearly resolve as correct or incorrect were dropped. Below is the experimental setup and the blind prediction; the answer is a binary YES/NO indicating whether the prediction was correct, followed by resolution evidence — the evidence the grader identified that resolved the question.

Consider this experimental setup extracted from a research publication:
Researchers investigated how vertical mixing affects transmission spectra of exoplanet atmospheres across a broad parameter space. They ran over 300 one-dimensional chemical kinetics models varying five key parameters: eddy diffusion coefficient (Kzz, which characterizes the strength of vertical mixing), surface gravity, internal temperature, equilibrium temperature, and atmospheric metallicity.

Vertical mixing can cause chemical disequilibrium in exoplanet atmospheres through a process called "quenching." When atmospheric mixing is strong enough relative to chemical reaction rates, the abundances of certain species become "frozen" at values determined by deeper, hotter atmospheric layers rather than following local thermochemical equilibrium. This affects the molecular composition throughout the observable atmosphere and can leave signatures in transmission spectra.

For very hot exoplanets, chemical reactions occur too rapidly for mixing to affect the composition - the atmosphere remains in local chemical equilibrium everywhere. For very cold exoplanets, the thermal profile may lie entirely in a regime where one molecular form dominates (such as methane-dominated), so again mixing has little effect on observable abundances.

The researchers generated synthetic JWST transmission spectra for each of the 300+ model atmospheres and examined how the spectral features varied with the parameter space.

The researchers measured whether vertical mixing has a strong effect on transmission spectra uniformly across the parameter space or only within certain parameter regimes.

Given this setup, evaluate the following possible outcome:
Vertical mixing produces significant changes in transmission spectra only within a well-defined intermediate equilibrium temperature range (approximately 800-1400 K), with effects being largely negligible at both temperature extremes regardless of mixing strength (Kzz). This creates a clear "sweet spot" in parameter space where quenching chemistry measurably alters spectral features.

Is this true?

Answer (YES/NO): NO